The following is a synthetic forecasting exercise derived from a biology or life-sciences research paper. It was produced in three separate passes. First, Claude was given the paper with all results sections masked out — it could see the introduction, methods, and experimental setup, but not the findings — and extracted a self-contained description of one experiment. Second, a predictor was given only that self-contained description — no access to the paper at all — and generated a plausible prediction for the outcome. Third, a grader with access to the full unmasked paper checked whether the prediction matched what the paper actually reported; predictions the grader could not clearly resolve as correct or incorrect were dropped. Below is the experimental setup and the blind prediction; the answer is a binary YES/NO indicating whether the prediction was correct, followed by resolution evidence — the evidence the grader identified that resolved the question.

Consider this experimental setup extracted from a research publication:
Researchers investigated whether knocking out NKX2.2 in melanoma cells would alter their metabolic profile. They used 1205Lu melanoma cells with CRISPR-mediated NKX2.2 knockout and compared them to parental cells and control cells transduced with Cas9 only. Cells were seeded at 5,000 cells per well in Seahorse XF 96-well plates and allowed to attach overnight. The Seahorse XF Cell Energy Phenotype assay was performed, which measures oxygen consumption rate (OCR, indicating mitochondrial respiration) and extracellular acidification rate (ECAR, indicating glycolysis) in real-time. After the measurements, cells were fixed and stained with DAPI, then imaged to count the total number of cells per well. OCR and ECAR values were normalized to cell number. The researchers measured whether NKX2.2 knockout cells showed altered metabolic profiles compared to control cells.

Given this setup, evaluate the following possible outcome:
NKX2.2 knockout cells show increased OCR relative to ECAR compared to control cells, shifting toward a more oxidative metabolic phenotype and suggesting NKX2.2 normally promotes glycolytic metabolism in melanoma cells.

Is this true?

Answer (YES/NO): NO